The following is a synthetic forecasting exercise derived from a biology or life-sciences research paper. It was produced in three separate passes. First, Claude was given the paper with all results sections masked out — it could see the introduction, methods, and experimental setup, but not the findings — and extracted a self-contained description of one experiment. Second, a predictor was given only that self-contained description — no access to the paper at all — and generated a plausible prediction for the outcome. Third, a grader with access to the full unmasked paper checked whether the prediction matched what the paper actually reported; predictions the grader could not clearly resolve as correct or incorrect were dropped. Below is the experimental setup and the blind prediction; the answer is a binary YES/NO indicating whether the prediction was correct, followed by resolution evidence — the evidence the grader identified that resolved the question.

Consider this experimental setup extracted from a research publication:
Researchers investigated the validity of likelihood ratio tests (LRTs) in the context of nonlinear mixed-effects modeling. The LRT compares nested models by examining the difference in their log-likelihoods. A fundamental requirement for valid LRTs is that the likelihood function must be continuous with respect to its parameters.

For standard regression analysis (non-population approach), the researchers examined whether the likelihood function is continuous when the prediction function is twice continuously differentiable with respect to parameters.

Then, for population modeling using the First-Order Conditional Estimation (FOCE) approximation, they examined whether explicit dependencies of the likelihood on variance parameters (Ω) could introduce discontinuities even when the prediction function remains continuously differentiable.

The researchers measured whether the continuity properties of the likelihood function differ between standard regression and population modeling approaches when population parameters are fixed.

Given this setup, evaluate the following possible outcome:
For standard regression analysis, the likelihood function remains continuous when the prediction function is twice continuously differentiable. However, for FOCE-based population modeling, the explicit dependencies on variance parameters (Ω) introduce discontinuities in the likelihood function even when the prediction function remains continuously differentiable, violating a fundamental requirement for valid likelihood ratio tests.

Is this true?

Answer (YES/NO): NO